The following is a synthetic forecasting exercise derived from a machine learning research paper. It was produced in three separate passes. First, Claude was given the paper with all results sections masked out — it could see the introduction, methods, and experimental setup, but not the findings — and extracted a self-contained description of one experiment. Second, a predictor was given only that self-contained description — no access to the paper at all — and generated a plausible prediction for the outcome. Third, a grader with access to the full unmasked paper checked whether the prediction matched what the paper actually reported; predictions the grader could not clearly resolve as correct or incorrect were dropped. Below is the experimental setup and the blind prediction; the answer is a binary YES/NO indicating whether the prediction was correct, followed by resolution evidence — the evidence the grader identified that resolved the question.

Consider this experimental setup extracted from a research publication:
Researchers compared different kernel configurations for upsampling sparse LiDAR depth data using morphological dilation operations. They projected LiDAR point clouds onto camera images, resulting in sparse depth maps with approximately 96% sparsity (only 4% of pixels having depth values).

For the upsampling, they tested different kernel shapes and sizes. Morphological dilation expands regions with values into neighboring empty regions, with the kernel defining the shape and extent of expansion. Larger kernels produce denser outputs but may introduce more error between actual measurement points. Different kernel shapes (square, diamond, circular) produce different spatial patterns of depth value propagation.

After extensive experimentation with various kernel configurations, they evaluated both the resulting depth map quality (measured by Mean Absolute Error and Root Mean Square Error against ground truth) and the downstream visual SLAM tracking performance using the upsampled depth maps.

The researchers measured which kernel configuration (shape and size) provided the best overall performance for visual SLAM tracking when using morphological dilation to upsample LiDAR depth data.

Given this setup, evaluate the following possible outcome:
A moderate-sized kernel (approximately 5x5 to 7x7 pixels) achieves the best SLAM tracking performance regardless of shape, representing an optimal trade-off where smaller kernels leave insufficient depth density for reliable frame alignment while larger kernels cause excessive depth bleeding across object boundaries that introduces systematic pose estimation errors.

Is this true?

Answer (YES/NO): NO